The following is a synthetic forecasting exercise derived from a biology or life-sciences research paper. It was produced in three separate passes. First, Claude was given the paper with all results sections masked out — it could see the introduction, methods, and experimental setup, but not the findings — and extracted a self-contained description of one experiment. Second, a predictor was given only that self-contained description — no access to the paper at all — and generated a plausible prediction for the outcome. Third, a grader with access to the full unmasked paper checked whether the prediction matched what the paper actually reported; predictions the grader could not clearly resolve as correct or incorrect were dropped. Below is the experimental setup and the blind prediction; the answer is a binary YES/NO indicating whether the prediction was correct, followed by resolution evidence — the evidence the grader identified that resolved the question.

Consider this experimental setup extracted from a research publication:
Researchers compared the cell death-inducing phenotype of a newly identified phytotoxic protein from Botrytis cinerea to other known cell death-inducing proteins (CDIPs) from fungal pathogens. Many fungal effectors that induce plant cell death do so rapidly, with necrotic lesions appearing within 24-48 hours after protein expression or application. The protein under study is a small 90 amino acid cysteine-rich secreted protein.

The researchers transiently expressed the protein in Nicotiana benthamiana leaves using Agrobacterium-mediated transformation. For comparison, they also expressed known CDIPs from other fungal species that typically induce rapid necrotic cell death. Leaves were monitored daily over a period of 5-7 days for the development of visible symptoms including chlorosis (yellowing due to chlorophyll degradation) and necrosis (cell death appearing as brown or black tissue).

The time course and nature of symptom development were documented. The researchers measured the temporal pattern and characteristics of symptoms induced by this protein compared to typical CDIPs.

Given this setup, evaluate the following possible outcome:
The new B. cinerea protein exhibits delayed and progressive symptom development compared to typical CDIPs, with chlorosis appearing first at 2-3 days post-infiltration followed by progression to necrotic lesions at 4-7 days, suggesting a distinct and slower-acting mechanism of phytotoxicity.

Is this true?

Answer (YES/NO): NO